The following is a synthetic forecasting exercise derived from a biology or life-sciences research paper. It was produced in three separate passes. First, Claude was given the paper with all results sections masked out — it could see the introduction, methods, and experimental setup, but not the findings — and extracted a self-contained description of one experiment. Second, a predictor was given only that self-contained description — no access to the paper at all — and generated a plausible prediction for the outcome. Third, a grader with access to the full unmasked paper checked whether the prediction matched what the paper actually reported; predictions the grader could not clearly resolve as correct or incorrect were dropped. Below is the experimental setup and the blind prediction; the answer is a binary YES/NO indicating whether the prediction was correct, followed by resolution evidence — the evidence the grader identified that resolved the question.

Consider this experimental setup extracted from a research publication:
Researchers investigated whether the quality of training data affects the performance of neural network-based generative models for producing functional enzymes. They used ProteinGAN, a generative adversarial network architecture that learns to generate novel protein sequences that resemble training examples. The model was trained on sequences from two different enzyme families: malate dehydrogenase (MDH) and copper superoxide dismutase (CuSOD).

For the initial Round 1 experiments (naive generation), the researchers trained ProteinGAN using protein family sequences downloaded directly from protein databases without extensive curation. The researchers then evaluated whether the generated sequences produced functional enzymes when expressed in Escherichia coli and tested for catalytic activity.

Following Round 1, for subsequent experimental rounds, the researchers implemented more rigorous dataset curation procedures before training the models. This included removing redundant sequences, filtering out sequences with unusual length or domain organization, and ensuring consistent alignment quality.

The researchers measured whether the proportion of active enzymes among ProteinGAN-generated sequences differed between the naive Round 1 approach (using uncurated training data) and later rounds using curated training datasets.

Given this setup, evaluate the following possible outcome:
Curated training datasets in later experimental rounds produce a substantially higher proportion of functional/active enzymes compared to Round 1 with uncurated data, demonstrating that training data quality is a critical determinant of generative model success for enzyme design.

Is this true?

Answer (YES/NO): NO